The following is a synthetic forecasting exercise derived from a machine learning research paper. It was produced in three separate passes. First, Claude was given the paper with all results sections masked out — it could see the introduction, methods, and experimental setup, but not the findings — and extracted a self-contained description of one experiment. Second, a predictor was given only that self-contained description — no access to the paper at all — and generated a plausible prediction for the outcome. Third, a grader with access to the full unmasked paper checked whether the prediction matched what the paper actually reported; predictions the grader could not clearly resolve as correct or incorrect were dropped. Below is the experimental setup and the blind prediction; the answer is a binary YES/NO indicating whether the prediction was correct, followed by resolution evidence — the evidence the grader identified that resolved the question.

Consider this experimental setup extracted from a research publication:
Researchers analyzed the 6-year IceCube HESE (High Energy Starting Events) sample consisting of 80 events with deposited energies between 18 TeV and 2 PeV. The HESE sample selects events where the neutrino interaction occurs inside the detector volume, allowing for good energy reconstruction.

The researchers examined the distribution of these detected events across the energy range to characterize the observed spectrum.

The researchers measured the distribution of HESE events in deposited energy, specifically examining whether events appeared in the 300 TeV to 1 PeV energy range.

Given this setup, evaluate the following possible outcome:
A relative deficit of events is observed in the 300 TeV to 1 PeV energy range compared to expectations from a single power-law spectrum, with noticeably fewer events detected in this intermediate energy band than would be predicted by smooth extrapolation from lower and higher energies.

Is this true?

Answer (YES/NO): YES